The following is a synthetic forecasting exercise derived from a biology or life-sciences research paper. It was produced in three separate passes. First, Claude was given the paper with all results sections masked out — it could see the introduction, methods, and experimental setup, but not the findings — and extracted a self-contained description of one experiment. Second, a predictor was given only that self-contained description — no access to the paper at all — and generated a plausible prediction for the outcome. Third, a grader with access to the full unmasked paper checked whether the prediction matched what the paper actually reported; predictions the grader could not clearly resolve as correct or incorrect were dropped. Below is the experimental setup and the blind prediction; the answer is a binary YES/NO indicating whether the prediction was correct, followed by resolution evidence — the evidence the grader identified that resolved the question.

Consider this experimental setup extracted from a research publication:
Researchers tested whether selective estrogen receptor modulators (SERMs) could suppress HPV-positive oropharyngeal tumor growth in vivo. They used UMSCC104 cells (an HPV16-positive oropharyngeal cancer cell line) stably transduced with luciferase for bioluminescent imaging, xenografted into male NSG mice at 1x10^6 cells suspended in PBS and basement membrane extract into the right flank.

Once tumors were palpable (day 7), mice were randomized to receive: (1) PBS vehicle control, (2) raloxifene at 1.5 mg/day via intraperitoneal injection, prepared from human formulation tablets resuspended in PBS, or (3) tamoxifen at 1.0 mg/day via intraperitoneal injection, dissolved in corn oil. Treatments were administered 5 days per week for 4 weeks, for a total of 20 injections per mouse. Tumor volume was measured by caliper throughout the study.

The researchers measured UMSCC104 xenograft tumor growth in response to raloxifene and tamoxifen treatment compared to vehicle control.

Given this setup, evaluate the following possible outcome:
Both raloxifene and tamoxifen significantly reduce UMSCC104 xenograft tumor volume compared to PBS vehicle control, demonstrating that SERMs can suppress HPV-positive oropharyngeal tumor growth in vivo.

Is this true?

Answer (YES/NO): YES